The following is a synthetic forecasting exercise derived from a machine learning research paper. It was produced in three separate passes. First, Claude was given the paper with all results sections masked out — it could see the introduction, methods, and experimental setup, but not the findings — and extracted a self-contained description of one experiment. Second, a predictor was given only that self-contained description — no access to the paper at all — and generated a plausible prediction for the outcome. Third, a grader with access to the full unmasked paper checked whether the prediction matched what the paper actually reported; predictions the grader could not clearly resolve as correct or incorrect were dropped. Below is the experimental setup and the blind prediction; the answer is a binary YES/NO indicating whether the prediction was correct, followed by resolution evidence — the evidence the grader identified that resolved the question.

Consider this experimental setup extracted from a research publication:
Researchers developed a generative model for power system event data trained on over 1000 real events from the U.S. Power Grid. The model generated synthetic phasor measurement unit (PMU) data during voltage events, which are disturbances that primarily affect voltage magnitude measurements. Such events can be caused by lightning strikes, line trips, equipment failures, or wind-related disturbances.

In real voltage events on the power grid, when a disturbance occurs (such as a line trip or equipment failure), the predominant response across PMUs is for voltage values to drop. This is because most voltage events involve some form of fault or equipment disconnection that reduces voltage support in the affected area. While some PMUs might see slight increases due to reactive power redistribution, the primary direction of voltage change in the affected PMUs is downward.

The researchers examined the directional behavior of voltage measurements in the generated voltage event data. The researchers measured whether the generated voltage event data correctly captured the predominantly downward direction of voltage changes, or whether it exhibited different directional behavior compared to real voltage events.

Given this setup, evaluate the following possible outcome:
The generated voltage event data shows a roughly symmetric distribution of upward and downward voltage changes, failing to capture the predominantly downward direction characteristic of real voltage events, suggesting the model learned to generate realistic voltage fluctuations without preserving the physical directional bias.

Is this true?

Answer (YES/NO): NO